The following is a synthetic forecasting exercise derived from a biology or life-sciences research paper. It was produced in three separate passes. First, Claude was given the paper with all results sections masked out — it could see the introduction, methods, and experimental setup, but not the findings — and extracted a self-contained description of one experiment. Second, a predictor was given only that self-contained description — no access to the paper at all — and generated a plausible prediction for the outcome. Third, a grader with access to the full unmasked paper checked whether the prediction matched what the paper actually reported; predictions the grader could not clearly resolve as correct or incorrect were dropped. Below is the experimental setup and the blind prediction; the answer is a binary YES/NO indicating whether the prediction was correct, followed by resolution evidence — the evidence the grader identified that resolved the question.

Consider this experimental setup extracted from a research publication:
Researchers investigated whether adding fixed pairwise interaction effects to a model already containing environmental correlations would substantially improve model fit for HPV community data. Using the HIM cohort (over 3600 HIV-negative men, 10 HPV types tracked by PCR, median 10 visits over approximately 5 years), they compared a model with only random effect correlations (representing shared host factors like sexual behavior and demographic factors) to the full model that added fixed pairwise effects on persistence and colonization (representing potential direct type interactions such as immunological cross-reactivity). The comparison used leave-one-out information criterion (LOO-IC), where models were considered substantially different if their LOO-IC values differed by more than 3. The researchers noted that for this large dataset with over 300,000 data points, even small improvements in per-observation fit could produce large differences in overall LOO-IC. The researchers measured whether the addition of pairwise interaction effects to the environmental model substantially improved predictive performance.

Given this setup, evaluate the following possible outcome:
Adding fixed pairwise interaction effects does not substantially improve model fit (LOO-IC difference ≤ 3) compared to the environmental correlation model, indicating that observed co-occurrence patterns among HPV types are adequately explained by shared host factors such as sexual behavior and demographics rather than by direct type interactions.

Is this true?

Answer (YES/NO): YES